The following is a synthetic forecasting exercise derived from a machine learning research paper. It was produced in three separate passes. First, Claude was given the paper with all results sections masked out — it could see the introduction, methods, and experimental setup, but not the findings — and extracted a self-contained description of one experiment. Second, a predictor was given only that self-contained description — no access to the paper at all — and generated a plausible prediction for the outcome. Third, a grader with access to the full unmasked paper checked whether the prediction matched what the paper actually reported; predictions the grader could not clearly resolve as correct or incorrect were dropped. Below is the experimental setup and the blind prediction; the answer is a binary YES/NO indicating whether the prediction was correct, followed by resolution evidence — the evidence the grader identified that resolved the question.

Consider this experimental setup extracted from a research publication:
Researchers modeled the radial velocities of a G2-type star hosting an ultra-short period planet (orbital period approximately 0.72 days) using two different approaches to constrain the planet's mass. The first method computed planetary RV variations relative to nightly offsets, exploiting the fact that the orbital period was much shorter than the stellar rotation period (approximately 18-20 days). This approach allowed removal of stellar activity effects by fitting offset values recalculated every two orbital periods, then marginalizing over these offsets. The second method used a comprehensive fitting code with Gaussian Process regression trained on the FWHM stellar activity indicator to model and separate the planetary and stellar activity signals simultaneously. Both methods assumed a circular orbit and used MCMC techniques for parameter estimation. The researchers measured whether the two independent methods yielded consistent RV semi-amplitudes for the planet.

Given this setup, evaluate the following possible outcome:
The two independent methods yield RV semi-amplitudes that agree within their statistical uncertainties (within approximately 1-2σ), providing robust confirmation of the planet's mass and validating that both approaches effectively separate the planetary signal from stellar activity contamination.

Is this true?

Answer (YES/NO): YES